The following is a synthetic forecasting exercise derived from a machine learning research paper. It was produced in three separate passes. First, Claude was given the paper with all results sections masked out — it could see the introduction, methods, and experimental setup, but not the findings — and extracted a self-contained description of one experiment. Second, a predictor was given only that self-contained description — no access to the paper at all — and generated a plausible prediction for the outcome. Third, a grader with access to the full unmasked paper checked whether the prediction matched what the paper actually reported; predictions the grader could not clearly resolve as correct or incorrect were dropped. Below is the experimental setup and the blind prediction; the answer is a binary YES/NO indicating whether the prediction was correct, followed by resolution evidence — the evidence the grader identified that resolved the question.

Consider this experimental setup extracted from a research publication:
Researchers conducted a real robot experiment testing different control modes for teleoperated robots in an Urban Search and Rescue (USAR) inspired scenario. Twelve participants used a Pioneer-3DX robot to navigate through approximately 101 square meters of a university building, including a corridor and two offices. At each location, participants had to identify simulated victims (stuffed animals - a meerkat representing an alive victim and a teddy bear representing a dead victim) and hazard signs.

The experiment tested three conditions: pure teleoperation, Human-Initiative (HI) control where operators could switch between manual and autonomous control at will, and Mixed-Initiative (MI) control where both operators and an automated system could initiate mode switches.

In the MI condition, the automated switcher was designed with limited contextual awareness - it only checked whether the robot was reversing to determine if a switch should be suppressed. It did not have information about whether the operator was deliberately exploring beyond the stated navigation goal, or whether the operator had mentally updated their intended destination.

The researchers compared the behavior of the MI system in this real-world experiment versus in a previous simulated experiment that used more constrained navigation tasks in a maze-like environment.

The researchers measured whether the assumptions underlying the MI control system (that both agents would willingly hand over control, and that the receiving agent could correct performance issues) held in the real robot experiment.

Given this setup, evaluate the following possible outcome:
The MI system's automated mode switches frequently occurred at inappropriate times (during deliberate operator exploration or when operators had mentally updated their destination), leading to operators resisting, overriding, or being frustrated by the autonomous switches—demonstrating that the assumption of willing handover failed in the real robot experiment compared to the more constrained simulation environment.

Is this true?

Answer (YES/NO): YES